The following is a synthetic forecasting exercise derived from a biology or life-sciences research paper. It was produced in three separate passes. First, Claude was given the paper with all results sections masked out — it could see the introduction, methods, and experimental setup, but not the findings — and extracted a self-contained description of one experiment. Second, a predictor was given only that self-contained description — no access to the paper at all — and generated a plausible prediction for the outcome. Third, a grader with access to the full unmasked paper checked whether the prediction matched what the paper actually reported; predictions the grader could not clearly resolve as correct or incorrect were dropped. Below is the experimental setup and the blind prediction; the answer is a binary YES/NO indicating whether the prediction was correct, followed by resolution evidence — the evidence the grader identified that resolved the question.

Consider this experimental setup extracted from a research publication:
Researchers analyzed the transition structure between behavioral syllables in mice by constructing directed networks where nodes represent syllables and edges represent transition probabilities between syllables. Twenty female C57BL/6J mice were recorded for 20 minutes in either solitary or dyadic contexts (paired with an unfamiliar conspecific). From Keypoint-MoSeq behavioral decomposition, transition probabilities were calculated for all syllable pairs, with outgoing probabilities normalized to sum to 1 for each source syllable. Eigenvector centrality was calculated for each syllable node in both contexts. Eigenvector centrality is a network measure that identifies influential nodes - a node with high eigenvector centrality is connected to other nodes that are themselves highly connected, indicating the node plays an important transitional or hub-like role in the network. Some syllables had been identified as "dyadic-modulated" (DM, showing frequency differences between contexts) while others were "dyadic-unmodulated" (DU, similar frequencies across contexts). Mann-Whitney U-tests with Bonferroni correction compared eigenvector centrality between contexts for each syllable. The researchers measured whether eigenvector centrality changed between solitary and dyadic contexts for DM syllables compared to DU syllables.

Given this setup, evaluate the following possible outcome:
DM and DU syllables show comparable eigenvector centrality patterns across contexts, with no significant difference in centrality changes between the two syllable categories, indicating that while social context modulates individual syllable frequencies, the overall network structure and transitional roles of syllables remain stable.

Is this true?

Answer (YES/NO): NO